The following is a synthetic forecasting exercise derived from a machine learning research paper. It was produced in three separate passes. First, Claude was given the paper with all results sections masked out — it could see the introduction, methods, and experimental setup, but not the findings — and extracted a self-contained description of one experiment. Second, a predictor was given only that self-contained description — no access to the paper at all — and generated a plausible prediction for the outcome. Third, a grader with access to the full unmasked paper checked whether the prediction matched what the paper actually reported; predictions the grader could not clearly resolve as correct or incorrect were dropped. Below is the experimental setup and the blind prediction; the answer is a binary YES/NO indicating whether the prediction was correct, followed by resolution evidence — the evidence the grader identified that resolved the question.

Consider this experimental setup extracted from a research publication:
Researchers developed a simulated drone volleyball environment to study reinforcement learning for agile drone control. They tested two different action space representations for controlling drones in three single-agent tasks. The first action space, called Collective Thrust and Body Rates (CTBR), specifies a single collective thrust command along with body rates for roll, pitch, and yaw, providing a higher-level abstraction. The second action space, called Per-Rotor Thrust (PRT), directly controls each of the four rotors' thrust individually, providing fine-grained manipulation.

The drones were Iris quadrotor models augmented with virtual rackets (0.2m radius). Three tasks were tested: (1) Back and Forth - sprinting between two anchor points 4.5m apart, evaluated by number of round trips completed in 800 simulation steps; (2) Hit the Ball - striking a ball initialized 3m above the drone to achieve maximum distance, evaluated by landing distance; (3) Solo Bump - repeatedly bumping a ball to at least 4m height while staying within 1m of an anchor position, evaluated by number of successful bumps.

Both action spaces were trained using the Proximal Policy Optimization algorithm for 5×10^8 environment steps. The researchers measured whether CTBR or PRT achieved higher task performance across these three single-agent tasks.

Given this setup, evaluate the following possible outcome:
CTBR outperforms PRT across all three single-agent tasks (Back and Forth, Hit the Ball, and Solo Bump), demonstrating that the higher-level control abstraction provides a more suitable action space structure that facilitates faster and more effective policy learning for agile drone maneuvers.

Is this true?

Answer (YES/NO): NO